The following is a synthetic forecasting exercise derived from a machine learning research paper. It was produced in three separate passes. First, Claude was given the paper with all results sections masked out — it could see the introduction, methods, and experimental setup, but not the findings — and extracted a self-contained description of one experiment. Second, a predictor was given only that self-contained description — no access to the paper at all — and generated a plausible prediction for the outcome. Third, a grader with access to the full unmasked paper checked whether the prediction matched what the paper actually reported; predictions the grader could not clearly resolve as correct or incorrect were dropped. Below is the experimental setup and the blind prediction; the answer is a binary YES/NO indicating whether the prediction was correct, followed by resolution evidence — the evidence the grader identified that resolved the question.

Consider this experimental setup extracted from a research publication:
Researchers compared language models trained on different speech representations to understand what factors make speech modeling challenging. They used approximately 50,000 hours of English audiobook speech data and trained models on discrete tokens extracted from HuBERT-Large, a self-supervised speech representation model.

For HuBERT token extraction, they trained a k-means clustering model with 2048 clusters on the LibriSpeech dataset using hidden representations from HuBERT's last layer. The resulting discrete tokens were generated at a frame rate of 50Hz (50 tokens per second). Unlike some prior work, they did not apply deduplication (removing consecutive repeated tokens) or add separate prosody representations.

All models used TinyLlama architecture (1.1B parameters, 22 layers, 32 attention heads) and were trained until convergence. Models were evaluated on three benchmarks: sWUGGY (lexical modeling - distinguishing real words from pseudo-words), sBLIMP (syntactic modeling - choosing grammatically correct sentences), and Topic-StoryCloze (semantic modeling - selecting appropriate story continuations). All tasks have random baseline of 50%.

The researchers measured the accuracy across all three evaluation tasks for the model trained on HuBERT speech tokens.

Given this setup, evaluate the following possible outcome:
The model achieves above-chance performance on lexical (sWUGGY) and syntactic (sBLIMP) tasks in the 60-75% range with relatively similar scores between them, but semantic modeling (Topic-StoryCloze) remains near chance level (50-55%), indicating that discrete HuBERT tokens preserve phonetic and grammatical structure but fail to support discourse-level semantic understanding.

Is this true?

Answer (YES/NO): NO